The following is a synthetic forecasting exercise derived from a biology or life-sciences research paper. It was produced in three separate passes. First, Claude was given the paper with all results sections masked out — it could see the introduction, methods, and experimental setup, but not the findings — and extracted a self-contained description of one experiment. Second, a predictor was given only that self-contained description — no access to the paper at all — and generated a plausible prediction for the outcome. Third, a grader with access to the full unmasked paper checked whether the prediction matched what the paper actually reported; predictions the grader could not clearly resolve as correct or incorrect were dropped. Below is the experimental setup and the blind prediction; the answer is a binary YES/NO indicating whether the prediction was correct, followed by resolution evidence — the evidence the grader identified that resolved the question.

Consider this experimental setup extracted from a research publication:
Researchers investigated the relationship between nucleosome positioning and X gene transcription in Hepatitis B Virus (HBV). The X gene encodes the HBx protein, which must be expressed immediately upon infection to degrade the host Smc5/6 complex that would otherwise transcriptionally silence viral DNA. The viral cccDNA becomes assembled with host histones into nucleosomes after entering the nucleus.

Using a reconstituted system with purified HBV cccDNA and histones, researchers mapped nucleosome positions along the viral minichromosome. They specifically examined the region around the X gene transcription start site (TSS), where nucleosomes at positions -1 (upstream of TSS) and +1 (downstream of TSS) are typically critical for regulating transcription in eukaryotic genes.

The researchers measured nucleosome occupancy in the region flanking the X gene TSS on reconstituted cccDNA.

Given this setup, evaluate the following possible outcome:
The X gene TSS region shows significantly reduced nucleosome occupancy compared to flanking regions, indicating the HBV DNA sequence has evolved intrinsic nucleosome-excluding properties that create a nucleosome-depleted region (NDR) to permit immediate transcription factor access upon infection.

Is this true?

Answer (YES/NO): NO